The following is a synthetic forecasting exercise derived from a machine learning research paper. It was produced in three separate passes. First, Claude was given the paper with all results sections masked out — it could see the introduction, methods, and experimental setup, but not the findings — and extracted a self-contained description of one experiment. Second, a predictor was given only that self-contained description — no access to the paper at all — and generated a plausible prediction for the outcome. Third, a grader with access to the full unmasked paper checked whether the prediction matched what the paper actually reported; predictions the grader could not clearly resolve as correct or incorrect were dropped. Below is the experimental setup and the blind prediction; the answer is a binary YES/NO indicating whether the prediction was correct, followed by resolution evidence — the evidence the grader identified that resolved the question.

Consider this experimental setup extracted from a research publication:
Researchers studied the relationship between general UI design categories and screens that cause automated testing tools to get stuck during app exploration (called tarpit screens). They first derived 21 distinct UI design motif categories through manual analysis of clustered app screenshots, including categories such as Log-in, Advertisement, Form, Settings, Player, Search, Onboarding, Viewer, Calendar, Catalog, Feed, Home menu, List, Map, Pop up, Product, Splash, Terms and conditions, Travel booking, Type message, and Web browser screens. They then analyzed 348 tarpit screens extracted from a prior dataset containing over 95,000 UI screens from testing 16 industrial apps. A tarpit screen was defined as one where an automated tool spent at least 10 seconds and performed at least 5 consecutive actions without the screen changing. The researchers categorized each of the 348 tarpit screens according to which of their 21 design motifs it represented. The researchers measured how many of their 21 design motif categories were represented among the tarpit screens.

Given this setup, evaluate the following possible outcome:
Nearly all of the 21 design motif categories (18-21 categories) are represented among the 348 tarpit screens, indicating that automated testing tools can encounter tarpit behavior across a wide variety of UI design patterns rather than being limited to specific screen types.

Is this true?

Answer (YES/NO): NO